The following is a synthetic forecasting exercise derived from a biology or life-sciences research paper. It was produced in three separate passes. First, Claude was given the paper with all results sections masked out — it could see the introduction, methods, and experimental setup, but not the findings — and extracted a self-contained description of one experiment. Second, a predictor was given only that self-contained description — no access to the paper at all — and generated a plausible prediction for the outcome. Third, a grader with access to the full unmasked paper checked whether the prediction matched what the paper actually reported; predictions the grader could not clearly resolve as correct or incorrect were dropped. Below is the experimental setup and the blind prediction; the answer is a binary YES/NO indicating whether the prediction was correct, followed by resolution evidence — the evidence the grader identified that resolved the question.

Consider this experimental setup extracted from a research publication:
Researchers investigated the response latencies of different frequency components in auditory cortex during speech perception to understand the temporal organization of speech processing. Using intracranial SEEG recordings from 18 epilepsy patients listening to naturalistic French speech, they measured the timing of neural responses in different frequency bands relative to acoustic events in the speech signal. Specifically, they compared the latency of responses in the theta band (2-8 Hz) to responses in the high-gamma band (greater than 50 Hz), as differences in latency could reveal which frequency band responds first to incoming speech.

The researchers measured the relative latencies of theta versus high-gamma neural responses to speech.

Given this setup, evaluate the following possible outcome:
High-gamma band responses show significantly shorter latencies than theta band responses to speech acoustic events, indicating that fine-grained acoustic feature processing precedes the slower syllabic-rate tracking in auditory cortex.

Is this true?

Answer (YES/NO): YES